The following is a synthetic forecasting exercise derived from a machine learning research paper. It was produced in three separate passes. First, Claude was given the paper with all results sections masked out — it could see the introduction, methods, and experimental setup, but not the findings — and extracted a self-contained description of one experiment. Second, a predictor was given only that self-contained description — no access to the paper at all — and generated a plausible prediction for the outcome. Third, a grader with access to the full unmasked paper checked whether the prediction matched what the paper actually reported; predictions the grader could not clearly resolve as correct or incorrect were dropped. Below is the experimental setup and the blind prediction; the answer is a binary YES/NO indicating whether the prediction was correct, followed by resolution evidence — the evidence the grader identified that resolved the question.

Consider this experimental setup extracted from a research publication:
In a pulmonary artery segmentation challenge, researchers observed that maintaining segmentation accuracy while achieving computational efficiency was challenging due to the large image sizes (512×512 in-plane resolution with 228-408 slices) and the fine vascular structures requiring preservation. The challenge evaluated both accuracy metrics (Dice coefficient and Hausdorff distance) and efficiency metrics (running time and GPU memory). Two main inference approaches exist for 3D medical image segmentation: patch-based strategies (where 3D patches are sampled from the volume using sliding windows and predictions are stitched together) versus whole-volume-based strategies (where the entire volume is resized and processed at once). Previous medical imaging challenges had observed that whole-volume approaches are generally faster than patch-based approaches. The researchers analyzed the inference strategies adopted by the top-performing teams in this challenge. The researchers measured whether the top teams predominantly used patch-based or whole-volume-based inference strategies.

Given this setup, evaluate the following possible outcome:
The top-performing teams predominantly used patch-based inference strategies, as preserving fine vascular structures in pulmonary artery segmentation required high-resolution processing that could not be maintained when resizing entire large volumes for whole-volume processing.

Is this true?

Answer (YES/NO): YES